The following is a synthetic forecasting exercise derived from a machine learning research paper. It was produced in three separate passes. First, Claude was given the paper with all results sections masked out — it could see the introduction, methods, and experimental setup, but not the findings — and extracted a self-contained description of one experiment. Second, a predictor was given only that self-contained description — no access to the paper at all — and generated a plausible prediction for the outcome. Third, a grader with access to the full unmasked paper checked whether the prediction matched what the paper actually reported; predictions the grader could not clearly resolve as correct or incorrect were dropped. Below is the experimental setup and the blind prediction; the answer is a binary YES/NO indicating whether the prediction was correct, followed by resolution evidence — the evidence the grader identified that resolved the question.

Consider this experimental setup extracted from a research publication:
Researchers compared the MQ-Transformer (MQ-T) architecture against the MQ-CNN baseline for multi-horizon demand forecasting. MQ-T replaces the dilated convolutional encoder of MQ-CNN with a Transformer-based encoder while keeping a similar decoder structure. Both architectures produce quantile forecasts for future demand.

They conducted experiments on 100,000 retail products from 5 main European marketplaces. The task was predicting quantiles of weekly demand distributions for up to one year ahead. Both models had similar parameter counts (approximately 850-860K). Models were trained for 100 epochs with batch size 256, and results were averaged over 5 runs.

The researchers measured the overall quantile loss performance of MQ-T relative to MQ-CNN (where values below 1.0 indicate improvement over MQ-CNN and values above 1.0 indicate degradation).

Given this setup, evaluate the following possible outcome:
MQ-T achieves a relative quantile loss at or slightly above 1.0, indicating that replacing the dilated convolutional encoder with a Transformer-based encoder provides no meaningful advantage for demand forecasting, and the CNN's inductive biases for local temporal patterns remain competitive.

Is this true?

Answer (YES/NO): YES